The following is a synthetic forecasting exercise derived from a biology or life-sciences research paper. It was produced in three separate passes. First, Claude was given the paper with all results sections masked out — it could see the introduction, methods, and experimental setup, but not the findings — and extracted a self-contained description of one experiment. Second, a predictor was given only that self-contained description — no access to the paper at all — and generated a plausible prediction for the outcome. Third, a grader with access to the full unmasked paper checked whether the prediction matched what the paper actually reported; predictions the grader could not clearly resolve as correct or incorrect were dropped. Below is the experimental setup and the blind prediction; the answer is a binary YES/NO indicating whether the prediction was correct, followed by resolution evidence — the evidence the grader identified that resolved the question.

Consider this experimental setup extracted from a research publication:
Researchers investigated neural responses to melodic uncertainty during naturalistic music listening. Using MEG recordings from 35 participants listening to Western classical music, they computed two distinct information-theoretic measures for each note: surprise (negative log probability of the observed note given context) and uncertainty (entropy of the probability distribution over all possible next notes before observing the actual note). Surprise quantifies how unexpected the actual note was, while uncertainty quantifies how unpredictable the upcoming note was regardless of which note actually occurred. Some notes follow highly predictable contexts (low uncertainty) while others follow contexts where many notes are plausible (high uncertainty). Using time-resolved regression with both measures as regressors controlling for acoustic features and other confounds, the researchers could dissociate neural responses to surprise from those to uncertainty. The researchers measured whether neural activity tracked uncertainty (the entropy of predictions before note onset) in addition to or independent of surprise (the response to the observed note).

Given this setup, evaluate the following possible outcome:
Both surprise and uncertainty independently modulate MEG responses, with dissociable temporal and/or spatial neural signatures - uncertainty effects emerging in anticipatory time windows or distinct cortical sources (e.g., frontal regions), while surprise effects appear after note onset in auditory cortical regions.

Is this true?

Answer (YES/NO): NO